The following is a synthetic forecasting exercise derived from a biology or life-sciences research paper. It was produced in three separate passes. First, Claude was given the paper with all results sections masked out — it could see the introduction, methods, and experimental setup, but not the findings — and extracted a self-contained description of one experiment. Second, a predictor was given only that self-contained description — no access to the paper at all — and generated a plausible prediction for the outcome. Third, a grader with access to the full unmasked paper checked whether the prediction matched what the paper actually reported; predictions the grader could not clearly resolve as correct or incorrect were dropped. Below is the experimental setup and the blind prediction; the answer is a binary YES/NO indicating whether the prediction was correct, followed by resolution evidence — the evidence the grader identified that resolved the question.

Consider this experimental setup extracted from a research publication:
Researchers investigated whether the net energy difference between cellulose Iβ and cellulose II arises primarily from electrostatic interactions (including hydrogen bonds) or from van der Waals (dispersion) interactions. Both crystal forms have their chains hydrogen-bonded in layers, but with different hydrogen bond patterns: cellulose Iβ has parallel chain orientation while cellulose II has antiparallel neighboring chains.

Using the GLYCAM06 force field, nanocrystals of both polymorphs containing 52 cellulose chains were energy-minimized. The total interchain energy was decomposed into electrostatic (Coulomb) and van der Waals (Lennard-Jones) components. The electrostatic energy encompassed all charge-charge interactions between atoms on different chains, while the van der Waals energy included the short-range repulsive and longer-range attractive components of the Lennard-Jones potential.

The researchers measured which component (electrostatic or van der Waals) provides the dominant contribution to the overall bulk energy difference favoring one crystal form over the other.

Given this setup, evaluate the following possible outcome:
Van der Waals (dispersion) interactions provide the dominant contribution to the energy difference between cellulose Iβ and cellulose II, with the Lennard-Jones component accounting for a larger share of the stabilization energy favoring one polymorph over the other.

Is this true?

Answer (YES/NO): NO